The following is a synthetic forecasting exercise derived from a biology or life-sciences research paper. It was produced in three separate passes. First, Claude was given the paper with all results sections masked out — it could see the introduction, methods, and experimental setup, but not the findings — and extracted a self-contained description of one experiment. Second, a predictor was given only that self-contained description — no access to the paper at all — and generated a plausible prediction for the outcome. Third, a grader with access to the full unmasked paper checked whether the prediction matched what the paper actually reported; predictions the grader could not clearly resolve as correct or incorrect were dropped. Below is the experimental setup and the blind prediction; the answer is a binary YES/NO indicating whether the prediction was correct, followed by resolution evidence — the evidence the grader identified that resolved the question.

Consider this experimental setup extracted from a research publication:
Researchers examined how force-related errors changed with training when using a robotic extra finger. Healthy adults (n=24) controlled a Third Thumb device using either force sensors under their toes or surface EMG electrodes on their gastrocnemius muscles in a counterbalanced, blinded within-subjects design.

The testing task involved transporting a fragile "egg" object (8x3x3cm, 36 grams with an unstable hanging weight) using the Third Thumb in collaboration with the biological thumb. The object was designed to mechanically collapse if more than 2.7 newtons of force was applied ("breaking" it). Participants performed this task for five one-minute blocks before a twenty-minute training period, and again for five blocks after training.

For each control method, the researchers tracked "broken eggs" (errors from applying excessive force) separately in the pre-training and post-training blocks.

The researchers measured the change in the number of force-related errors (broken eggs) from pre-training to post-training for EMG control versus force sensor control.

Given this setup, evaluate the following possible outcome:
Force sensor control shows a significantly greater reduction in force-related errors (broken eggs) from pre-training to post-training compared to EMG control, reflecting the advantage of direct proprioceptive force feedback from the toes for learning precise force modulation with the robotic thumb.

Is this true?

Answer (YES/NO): NO